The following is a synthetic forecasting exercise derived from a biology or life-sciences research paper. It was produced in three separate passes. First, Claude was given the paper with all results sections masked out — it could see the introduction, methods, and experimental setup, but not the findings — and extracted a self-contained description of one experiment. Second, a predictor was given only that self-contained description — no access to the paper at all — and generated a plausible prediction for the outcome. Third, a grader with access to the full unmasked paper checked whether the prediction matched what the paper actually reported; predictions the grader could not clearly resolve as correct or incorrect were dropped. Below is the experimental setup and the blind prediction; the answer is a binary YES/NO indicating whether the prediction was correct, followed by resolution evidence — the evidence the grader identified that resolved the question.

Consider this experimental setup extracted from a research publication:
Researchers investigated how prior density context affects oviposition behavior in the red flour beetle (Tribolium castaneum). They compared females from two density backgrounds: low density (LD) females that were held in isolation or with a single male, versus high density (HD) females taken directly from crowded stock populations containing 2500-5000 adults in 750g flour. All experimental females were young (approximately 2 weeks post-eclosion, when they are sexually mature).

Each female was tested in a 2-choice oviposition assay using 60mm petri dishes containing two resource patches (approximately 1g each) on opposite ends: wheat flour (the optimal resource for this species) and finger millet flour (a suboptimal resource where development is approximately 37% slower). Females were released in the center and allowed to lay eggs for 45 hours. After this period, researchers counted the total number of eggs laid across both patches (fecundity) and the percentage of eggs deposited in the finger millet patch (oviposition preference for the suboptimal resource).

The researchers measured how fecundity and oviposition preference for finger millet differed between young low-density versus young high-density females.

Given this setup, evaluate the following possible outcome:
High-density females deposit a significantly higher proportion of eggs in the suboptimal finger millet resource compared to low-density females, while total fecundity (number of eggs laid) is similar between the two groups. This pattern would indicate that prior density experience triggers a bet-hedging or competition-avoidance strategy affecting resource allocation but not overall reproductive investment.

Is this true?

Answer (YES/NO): NO